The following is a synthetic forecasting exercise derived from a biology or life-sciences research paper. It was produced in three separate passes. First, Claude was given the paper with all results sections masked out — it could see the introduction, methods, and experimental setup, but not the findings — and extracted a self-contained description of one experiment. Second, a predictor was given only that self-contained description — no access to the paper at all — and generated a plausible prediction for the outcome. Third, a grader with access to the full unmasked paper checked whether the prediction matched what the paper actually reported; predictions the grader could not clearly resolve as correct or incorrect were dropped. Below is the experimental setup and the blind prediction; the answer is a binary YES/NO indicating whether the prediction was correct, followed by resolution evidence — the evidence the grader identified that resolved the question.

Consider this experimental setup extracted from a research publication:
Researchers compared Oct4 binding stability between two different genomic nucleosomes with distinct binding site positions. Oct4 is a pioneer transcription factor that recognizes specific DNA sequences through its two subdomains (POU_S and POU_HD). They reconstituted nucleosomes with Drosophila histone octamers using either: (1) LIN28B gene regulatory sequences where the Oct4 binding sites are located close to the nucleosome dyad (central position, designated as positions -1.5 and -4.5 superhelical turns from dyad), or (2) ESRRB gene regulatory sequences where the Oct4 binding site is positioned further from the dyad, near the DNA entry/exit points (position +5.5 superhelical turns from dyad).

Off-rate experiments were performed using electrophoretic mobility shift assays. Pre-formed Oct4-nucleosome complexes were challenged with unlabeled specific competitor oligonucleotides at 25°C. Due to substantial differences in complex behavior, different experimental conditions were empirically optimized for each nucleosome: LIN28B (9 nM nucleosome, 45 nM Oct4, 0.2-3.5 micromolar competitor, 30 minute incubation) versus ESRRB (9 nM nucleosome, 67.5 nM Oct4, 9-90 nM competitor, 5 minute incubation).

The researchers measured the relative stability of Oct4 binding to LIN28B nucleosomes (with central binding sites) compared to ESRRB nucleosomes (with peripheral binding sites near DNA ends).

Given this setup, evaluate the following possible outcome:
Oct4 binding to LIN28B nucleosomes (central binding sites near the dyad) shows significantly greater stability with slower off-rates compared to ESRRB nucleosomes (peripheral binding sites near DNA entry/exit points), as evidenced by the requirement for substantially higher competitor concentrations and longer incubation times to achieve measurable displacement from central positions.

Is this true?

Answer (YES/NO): YES